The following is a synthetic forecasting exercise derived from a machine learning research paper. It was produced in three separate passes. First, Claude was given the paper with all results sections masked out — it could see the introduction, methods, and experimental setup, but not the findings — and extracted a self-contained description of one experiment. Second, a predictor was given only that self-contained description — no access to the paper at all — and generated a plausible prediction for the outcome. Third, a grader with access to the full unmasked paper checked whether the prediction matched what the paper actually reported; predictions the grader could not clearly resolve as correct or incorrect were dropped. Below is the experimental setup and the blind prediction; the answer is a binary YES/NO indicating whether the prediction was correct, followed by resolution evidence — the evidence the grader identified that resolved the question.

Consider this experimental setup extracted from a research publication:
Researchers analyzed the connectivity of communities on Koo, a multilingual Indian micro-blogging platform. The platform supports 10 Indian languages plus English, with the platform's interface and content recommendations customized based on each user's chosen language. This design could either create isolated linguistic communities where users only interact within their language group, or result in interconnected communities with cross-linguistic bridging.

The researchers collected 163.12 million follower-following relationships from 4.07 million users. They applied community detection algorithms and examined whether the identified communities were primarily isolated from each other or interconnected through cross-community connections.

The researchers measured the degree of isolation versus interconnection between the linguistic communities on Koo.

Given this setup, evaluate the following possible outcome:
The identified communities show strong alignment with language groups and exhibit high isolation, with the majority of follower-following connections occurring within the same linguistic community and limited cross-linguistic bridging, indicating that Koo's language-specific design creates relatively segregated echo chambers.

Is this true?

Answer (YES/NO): NO